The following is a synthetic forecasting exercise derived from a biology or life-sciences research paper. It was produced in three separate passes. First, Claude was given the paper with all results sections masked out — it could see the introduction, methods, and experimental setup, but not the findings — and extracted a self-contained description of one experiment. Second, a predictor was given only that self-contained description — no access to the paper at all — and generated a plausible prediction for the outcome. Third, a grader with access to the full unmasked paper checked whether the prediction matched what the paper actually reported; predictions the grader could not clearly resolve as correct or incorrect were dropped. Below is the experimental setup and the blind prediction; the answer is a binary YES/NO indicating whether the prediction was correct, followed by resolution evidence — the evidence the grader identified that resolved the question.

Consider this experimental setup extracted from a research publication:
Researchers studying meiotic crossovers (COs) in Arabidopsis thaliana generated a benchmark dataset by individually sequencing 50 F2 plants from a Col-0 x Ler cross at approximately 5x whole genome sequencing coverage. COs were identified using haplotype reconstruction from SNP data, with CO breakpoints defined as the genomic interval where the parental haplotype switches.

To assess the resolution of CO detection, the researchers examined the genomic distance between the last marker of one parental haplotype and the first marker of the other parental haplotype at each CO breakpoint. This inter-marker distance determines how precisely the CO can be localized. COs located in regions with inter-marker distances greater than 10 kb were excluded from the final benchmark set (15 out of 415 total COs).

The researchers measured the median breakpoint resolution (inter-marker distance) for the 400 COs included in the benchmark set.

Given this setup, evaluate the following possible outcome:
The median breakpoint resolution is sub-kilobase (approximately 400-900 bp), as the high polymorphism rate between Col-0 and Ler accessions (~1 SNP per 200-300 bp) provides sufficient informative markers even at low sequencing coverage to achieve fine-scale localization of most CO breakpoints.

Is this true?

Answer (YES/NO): YES